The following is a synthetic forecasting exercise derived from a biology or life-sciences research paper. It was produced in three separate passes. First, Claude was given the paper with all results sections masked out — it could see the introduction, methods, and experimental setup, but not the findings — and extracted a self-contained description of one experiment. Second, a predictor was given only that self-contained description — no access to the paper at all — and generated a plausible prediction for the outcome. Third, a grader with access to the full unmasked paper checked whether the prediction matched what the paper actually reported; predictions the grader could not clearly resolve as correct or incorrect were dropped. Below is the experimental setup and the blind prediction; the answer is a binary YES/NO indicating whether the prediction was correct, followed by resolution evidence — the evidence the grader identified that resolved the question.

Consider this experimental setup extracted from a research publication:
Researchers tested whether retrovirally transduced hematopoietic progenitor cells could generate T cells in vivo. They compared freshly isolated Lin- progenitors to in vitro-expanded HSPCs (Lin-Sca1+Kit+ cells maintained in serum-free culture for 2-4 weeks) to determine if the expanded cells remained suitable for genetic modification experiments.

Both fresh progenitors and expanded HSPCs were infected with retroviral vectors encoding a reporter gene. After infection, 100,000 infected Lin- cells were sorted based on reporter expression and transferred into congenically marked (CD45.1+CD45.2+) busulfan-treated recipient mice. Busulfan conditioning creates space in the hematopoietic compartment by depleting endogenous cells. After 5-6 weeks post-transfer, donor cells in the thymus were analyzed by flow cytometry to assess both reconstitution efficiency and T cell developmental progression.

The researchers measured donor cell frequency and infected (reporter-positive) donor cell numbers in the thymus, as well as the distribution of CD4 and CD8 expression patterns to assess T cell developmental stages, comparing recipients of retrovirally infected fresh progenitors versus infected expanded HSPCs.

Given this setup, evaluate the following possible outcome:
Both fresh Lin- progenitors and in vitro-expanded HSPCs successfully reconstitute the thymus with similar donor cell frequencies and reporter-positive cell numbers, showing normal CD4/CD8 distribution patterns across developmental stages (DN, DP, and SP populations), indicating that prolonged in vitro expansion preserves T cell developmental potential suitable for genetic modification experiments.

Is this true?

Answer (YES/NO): NO